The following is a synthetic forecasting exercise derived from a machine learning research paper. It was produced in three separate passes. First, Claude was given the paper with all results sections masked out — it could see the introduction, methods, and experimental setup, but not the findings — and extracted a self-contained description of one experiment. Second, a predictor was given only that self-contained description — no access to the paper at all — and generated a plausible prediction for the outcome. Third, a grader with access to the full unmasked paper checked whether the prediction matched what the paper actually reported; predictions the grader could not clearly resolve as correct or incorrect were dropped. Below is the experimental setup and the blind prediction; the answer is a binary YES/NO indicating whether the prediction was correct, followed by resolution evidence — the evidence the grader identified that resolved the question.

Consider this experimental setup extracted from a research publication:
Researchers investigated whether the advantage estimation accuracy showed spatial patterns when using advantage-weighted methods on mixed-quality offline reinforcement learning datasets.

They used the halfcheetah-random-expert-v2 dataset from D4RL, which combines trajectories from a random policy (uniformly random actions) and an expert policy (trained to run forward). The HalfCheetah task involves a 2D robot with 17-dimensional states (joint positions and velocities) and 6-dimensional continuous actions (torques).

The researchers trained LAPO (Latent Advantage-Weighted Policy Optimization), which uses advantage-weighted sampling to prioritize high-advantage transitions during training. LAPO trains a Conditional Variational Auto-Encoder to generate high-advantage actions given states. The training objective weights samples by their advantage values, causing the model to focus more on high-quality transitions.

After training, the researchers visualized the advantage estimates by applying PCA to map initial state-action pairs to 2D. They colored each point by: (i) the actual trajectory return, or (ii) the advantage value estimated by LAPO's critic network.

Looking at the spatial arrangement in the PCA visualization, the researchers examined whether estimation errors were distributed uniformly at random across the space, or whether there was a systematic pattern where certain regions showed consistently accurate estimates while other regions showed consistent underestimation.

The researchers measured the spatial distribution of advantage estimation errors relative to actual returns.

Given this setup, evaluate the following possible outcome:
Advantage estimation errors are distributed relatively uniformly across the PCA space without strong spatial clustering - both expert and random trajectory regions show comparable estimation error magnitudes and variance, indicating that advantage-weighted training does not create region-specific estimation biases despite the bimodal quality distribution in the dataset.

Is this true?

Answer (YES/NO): NO